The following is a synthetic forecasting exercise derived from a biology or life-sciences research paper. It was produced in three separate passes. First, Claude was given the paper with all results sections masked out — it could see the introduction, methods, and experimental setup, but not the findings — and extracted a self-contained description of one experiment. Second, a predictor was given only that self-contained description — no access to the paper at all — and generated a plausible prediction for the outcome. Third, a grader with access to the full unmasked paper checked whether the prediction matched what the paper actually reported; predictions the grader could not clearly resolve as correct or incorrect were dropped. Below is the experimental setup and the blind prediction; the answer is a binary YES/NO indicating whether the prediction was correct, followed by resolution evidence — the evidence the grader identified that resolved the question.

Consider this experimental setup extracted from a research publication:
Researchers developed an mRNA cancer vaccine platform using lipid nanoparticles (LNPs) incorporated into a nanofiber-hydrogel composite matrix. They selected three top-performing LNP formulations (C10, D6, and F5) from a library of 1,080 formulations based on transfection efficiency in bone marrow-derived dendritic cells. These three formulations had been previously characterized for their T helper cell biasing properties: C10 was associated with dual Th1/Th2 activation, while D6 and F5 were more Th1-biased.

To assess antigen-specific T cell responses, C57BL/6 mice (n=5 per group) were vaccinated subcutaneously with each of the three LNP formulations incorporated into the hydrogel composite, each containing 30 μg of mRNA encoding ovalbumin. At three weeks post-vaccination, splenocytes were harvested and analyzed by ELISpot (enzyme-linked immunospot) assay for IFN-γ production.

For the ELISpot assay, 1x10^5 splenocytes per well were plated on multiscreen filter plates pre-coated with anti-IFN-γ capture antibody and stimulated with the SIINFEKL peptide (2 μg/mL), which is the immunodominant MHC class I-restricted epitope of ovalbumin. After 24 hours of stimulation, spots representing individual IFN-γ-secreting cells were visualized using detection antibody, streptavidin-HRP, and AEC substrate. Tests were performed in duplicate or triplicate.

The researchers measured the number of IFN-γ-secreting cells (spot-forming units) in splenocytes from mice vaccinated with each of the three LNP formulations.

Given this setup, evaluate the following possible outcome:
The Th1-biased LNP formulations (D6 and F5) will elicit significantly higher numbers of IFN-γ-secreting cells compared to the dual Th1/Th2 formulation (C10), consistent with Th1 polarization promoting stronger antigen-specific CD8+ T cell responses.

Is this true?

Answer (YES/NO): NO